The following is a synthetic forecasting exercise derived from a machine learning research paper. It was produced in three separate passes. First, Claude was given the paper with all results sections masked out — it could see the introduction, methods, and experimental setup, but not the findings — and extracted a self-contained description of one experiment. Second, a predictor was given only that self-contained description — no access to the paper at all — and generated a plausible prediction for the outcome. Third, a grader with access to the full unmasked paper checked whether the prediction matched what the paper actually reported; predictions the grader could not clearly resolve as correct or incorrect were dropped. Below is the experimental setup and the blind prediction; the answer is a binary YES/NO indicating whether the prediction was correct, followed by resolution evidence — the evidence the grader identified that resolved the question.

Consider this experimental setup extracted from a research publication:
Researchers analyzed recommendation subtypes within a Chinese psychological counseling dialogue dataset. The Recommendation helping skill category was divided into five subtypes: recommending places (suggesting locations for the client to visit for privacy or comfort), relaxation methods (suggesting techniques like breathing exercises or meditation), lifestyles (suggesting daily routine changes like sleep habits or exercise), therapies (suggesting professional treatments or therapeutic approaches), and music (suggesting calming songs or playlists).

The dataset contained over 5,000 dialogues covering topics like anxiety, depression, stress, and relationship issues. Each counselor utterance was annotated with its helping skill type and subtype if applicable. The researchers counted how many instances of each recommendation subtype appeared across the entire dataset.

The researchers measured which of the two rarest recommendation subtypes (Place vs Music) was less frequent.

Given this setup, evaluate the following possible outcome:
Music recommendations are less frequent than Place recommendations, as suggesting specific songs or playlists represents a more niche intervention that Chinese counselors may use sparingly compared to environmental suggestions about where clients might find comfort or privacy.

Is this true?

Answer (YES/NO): NO